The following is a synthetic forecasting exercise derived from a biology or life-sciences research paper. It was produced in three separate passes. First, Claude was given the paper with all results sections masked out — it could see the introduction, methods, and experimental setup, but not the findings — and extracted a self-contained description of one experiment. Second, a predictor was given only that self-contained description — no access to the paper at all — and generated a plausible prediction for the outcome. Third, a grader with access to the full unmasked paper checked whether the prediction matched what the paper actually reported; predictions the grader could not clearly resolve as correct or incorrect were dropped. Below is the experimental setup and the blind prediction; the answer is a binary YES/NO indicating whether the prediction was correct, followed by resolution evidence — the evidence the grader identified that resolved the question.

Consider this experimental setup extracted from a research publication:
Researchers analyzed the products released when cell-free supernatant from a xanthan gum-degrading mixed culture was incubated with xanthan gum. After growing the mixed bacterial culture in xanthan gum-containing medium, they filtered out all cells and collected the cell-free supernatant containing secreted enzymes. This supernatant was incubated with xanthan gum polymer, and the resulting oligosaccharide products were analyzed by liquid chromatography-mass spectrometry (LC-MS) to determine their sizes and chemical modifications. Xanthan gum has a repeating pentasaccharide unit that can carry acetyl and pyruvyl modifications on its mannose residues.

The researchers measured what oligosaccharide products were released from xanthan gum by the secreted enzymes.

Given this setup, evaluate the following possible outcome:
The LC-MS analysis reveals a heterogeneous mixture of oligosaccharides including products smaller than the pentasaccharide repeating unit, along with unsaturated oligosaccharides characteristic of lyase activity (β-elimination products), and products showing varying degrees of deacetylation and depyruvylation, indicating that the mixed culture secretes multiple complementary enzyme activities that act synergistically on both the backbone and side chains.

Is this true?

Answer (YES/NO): NO